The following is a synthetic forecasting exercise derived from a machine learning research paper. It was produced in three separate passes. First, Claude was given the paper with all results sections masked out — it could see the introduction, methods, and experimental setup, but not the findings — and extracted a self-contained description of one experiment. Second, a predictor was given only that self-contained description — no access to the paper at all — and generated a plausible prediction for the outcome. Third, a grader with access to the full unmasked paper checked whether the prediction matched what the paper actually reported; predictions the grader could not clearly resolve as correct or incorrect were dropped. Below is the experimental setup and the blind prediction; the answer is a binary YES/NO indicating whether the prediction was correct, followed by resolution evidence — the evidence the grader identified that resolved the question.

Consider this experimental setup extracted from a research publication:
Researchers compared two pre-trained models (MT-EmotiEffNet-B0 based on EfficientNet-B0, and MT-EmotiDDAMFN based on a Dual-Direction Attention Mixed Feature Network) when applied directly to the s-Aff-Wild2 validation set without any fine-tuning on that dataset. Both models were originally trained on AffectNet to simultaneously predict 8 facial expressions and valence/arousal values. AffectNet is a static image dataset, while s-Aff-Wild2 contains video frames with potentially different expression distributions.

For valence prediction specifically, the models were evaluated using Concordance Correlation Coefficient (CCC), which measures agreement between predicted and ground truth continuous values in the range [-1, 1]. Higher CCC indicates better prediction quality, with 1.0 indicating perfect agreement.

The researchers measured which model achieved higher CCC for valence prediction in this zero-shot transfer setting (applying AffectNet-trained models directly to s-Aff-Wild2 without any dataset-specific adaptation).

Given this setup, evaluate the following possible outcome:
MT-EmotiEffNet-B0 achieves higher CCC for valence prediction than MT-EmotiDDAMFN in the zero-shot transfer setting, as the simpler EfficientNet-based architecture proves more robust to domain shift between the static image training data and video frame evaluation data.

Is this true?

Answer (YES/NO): YES